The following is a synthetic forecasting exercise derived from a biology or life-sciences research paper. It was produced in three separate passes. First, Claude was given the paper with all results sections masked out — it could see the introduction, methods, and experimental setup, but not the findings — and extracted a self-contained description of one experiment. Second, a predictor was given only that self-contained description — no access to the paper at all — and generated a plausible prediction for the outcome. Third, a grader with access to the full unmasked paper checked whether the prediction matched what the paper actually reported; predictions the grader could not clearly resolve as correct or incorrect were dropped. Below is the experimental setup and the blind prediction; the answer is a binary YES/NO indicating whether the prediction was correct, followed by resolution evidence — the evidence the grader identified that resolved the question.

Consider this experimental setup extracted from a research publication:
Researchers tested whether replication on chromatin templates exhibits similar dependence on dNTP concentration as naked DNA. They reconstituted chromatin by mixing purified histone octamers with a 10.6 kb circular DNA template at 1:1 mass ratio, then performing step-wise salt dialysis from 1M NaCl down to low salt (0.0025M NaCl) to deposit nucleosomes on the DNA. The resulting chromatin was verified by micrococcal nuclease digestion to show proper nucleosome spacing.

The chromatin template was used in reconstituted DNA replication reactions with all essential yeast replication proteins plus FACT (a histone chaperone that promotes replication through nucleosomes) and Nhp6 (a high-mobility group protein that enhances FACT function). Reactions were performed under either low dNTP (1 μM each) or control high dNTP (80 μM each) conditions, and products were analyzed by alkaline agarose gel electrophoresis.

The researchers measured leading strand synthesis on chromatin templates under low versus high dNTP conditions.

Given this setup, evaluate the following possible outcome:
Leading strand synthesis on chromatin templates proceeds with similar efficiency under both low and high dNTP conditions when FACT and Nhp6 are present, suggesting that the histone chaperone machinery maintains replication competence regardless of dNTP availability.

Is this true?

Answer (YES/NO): NO